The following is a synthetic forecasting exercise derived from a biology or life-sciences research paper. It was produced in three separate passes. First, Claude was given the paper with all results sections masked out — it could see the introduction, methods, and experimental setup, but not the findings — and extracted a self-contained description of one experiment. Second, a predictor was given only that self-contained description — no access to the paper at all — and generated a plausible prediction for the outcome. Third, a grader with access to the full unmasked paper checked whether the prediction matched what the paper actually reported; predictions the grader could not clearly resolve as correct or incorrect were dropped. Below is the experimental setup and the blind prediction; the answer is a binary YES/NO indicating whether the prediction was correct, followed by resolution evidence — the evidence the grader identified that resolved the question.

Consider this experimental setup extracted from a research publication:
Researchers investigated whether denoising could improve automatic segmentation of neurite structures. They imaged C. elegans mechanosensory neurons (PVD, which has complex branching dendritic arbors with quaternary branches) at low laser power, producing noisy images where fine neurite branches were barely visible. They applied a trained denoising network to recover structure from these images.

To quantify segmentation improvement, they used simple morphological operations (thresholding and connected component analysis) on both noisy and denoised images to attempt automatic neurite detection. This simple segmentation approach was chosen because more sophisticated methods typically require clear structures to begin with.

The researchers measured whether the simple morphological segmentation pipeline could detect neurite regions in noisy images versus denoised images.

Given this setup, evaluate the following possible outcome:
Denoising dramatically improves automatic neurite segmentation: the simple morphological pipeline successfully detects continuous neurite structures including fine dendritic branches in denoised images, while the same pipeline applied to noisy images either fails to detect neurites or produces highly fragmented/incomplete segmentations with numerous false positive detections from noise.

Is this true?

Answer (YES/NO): YES